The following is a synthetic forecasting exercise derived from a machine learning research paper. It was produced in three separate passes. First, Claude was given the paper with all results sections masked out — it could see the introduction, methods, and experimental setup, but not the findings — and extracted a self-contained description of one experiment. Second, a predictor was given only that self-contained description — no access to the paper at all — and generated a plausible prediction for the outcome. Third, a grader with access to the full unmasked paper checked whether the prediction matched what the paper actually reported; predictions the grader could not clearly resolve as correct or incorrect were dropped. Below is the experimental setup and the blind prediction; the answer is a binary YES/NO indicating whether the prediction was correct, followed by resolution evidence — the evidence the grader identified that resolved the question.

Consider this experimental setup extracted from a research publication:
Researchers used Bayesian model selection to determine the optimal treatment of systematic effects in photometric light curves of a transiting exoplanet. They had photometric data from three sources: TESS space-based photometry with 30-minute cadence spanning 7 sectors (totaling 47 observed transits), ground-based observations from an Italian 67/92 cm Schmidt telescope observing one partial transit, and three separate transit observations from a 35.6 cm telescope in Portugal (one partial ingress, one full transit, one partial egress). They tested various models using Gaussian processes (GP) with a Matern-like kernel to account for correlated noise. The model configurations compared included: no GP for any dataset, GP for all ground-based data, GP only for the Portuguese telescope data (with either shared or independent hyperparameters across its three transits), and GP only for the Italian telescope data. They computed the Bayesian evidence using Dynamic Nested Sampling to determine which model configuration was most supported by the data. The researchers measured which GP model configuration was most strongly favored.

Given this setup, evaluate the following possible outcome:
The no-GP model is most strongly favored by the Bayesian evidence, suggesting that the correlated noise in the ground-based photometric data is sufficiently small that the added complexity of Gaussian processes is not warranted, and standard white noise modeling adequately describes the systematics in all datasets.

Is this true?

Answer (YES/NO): NO